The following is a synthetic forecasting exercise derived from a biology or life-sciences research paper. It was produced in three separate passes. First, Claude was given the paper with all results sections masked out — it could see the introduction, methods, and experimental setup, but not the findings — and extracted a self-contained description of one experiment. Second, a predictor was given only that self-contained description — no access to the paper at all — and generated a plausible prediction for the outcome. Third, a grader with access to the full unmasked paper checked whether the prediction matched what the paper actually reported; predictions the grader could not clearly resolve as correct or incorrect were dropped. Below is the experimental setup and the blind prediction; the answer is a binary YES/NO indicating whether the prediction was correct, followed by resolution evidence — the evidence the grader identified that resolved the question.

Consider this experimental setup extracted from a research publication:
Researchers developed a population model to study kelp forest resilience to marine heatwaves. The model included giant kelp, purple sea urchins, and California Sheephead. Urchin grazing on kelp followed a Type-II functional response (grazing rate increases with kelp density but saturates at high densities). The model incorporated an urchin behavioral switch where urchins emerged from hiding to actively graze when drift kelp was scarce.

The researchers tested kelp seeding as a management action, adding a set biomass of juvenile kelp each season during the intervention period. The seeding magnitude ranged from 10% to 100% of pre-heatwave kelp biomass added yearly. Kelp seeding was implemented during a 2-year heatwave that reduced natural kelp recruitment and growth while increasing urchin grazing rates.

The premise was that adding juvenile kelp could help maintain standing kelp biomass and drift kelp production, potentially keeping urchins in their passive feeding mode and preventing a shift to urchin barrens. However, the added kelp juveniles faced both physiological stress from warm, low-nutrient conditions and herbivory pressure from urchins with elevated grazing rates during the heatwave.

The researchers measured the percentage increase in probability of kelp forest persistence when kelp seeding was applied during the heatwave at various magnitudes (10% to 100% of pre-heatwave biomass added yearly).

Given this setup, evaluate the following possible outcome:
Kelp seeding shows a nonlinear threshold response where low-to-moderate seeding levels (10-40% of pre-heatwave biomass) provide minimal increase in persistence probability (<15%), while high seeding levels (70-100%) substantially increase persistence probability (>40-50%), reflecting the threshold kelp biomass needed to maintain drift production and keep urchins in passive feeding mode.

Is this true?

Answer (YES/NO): NO